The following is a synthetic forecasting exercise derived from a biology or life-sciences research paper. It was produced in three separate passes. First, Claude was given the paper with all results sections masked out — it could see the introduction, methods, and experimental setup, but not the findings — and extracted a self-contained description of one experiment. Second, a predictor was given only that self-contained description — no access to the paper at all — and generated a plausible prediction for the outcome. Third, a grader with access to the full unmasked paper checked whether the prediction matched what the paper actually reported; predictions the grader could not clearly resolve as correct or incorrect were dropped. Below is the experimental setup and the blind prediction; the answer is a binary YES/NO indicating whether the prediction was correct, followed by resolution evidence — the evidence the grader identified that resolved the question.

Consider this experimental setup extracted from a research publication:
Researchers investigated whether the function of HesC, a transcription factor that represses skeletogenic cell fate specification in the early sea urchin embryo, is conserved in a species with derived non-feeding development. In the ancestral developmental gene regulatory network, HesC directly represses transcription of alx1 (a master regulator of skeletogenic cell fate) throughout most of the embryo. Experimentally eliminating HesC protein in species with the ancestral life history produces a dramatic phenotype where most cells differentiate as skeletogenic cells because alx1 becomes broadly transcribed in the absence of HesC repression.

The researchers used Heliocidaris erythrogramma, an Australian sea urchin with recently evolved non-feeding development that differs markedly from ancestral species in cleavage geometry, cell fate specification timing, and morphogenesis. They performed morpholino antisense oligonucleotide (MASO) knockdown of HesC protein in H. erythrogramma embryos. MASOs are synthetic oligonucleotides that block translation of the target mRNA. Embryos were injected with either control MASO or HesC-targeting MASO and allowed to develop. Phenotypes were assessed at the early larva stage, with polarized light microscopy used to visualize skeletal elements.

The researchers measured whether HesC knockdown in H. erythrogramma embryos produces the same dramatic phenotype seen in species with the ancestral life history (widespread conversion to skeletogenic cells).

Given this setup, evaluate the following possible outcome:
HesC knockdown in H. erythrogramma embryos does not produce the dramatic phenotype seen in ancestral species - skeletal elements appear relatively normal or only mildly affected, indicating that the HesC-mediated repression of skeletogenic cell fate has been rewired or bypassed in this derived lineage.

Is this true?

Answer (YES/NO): YES